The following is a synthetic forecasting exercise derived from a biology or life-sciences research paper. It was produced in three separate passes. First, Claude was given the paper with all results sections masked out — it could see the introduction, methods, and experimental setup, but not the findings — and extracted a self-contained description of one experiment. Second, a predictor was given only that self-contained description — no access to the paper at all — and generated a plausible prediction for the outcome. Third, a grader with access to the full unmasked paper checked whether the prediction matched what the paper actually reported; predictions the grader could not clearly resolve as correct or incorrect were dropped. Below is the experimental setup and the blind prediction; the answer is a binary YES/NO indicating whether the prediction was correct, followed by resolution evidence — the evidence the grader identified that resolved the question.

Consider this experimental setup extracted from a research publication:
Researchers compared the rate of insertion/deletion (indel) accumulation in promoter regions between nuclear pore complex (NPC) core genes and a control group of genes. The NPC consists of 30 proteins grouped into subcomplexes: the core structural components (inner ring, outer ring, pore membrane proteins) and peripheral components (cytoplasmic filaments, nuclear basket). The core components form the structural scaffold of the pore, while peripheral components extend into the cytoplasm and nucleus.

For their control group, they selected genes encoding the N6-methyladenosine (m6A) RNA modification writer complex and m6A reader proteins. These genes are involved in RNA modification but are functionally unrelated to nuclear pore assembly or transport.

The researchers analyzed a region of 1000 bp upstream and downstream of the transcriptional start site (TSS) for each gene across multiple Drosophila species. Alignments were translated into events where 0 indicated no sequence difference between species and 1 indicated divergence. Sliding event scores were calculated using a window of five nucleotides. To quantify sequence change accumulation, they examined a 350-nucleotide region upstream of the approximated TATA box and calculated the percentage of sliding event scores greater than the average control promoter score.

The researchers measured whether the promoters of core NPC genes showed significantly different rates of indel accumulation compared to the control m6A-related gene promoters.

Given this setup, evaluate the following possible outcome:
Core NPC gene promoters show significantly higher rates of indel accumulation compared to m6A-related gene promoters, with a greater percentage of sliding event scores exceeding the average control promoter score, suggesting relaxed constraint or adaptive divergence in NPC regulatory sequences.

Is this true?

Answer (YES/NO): YES